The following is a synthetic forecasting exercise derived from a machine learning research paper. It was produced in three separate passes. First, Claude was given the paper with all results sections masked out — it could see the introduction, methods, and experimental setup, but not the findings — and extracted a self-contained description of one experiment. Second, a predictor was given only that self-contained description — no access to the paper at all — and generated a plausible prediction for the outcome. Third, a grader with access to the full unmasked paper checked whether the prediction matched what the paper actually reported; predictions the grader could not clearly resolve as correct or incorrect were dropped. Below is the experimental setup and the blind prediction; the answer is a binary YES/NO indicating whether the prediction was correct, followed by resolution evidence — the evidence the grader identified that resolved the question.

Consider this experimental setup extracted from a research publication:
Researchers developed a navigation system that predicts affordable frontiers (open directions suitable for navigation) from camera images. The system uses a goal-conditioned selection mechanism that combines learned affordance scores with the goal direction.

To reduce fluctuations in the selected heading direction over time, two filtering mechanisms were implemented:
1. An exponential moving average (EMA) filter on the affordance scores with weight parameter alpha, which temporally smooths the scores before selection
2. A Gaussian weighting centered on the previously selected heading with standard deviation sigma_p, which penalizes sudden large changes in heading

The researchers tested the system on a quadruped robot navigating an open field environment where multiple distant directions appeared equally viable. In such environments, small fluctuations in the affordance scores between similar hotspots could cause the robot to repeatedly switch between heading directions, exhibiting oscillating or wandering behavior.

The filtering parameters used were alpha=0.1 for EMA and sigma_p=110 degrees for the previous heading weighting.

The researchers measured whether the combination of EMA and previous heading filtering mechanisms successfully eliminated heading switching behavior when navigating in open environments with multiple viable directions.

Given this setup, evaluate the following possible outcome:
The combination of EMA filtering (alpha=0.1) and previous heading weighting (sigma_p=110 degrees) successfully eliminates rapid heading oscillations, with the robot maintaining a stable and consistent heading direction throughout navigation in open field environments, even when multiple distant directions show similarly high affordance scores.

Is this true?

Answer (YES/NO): NO